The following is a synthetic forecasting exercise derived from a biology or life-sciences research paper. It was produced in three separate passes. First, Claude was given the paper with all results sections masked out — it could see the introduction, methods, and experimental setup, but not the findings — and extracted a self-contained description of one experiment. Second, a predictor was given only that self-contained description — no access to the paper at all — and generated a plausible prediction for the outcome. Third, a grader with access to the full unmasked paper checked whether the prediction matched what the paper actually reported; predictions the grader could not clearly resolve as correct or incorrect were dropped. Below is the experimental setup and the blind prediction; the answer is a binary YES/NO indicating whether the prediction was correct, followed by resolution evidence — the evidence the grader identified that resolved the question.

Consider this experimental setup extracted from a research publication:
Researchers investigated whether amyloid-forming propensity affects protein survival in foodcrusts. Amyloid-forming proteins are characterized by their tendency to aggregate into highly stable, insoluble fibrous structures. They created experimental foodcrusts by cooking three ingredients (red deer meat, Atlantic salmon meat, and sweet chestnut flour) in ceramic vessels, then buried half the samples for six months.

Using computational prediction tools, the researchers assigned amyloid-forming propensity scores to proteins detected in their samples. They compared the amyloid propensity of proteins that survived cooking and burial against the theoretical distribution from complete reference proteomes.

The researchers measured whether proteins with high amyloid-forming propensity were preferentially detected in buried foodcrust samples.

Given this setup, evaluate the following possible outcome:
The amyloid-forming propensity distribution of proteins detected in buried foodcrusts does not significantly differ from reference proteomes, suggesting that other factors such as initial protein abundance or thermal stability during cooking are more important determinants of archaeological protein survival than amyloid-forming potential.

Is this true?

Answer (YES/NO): NO